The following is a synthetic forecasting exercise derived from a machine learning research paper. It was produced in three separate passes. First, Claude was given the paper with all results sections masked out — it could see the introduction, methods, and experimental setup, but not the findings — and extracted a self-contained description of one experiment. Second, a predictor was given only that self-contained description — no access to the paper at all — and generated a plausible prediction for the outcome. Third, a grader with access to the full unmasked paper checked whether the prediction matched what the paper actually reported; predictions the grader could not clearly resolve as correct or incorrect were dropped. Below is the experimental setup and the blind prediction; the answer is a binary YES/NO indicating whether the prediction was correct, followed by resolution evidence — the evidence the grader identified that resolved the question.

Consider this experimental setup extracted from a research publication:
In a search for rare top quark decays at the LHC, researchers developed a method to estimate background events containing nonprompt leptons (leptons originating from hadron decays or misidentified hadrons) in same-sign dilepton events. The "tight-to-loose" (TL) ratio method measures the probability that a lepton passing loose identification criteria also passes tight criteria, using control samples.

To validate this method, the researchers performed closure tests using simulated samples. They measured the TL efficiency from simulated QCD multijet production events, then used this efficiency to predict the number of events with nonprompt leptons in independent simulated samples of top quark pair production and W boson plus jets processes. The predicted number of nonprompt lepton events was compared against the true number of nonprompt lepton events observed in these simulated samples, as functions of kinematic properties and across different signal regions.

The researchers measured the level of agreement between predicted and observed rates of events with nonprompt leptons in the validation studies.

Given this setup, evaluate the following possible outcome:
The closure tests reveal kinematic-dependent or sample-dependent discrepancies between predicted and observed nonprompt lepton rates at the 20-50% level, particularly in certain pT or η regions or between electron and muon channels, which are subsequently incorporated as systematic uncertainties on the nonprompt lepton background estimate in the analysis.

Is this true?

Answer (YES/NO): NO